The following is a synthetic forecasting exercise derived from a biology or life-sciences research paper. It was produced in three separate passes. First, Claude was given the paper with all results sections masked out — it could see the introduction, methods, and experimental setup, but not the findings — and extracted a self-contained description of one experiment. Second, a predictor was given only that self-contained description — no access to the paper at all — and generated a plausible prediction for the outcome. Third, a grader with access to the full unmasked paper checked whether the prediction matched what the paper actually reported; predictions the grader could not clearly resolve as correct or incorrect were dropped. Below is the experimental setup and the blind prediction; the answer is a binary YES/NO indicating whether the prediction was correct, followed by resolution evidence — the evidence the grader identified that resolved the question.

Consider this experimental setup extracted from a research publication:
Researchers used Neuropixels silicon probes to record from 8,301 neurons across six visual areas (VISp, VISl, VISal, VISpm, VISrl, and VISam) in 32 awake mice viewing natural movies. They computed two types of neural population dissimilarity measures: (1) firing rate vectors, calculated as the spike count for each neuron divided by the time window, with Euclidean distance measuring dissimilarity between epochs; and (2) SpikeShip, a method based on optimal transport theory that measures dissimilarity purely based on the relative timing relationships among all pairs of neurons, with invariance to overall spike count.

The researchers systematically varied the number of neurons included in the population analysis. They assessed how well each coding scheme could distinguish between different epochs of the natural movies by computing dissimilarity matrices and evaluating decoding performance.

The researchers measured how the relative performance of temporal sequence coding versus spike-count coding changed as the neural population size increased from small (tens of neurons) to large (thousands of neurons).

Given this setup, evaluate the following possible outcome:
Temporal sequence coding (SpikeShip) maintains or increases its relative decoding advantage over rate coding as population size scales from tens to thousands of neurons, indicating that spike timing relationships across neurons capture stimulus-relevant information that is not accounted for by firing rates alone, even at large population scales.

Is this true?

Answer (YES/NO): NO